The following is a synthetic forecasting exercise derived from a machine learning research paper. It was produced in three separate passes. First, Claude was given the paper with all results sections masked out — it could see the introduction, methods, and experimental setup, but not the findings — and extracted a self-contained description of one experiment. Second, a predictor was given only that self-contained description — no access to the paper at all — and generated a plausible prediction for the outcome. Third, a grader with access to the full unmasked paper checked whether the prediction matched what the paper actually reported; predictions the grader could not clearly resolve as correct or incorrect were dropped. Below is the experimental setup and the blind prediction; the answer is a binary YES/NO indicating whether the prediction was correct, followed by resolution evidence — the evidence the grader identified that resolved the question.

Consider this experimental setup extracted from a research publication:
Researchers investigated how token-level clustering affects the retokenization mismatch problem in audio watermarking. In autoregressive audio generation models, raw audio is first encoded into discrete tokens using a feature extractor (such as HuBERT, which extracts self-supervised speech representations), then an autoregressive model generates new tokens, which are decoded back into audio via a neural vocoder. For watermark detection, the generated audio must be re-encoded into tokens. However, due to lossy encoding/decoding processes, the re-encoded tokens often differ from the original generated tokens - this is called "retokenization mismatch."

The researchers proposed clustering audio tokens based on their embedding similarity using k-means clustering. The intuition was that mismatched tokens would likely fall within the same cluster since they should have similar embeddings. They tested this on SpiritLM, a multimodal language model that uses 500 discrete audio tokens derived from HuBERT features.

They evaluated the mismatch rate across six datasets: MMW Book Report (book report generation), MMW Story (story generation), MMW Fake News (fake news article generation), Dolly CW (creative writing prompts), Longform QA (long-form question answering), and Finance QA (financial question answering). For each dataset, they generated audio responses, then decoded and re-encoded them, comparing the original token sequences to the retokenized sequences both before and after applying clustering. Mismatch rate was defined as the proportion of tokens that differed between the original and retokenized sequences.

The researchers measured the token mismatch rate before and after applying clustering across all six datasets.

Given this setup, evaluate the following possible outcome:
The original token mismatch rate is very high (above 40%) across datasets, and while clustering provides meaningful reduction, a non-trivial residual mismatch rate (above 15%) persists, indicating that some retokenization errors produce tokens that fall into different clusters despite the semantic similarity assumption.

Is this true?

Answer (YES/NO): NO